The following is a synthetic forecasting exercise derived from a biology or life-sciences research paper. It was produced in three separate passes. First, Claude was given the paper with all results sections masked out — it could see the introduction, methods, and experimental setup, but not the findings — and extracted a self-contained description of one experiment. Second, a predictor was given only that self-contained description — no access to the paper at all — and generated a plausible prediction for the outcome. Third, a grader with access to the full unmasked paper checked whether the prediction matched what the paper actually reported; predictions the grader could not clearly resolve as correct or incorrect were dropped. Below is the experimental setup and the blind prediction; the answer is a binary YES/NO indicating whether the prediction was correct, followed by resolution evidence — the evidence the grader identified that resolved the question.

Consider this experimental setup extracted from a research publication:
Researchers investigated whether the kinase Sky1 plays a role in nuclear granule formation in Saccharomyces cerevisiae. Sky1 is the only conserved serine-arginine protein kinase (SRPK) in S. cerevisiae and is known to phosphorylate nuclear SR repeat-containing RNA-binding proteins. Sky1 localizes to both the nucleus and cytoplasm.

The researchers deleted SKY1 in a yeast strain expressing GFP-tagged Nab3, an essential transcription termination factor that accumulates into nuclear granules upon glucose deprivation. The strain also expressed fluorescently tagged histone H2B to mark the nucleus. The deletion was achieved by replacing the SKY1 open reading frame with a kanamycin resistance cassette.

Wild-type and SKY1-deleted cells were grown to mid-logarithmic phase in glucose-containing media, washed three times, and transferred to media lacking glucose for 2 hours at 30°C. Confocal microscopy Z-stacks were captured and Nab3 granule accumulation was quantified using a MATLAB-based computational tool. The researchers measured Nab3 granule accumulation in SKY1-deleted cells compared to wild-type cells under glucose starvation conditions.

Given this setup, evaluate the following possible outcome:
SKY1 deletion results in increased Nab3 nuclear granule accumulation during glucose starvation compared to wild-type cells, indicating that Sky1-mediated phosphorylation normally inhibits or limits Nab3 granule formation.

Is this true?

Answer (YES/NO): YES